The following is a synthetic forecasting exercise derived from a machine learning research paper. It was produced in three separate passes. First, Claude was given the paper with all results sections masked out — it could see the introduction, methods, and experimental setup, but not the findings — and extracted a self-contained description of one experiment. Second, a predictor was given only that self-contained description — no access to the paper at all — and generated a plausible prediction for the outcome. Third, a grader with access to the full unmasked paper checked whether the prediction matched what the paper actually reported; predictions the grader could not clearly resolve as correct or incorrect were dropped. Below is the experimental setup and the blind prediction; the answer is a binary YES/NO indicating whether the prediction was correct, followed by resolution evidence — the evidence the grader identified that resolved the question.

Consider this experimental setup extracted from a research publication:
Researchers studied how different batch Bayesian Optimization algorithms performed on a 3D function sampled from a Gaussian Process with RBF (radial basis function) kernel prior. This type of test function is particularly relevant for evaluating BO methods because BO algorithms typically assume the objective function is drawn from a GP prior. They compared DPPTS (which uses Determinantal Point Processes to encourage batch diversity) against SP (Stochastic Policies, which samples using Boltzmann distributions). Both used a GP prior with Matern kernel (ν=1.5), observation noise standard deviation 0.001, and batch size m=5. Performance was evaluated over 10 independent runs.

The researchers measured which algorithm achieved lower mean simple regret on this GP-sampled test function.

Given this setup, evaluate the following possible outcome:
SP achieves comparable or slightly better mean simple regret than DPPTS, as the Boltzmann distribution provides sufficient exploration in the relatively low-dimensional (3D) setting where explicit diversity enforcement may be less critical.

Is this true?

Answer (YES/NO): NO